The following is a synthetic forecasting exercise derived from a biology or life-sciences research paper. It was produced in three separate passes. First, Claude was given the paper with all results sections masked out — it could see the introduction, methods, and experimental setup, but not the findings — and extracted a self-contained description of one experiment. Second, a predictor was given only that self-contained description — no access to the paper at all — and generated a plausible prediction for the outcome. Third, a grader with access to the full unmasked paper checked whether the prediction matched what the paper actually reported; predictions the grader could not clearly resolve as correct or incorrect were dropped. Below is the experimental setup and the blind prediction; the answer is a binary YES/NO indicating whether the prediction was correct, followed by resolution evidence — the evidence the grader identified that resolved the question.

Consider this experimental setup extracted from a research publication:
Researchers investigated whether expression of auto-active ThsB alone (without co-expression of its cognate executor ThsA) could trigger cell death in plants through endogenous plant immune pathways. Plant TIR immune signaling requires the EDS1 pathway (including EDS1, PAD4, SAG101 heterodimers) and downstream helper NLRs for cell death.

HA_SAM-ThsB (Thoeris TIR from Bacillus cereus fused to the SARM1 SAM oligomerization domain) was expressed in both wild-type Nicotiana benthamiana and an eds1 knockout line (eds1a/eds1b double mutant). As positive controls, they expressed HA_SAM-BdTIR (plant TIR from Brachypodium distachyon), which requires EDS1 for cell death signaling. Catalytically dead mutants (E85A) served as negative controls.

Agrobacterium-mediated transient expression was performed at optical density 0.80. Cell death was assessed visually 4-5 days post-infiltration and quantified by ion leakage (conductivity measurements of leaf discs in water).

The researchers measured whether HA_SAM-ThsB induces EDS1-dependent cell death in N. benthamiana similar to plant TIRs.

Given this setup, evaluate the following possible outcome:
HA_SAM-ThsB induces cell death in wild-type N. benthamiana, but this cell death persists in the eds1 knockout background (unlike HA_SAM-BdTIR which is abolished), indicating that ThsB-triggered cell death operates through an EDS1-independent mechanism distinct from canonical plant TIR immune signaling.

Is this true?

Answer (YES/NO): NO